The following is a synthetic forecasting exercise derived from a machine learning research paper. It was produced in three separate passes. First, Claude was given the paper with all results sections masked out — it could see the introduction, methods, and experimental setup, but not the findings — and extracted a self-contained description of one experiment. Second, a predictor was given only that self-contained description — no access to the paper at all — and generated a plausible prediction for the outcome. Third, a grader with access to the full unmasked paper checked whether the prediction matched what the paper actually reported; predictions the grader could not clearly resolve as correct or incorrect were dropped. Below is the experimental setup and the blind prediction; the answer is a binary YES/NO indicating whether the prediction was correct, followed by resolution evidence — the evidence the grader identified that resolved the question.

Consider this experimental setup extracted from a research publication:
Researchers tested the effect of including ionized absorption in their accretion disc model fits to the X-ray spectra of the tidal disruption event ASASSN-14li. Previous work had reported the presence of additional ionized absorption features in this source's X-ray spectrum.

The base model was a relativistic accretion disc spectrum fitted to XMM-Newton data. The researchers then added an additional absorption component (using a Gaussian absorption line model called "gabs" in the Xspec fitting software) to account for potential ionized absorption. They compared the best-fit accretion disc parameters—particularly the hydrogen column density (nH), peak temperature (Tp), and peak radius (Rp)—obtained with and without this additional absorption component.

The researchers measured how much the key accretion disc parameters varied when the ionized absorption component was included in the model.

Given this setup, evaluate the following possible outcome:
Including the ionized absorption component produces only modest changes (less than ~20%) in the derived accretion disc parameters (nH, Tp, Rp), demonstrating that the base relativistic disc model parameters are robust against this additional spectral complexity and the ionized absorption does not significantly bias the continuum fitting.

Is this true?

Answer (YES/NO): NO